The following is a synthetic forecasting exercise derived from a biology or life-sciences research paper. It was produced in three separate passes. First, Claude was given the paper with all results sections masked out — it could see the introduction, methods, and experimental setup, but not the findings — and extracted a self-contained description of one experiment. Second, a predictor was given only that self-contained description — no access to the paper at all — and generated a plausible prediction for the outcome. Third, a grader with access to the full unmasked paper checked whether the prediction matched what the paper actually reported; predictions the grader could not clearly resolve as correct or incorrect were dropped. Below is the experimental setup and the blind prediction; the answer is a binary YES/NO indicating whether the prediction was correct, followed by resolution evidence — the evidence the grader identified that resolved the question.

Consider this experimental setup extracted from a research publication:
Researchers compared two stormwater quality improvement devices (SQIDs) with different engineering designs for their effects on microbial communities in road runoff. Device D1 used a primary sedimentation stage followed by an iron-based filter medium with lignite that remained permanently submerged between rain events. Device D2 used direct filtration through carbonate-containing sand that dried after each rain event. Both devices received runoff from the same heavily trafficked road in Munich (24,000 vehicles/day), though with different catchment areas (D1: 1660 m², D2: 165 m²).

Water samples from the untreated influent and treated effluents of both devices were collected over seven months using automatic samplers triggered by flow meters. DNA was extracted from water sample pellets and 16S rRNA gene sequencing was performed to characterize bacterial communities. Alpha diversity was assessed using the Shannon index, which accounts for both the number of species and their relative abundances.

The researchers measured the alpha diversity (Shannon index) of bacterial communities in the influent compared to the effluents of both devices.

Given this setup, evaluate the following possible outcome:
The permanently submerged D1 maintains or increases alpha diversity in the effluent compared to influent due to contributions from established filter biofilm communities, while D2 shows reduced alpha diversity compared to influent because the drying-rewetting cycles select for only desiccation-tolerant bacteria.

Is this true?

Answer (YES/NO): NO